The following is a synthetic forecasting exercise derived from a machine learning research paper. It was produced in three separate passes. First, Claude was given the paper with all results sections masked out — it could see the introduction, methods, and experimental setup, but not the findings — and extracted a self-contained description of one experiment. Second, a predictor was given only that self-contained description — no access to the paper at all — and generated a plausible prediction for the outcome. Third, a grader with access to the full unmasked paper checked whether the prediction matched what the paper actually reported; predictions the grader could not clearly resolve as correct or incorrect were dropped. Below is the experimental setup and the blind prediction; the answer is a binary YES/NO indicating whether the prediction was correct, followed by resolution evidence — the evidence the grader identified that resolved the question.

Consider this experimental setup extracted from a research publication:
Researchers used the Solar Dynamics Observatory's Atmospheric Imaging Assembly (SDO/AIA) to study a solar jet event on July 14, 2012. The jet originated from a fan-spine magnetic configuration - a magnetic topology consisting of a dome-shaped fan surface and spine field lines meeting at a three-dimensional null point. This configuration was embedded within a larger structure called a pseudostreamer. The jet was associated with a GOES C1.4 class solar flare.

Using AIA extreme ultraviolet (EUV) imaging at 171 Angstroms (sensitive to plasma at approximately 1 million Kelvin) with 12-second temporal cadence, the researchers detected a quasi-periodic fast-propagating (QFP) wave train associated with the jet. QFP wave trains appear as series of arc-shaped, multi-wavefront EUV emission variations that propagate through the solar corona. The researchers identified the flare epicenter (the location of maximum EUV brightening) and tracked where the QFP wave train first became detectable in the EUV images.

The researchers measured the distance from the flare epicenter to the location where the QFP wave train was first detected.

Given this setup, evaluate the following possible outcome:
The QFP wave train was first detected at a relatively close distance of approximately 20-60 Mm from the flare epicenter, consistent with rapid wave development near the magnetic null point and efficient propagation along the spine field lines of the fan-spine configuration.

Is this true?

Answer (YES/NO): NO